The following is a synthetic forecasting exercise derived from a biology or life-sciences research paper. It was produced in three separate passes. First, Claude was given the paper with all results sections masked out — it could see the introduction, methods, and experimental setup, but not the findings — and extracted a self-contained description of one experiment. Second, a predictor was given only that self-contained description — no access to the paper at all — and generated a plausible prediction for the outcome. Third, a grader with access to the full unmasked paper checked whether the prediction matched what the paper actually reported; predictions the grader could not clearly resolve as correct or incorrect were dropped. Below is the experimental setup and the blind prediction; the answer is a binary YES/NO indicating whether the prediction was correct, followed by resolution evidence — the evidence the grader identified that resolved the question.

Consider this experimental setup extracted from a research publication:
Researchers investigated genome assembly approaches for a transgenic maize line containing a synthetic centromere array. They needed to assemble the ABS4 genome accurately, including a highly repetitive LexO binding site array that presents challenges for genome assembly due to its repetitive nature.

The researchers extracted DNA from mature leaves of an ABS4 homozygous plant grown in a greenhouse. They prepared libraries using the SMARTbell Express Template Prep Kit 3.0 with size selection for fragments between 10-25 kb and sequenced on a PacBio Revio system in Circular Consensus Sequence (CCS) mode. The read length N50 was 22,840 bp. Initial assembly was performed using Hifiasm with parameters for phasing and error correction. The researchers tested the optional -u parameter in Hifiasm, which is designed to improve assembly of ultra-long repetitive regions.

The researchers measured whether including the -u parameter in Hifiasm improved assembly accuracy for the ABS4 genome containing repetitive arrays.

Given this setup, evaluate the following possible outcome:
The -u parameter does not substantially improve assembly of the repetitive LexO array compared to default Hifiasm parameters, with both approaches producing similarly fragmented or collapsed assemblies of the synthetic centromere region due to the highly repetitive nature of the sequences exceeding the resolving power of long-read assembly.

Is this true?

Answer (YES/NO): NO